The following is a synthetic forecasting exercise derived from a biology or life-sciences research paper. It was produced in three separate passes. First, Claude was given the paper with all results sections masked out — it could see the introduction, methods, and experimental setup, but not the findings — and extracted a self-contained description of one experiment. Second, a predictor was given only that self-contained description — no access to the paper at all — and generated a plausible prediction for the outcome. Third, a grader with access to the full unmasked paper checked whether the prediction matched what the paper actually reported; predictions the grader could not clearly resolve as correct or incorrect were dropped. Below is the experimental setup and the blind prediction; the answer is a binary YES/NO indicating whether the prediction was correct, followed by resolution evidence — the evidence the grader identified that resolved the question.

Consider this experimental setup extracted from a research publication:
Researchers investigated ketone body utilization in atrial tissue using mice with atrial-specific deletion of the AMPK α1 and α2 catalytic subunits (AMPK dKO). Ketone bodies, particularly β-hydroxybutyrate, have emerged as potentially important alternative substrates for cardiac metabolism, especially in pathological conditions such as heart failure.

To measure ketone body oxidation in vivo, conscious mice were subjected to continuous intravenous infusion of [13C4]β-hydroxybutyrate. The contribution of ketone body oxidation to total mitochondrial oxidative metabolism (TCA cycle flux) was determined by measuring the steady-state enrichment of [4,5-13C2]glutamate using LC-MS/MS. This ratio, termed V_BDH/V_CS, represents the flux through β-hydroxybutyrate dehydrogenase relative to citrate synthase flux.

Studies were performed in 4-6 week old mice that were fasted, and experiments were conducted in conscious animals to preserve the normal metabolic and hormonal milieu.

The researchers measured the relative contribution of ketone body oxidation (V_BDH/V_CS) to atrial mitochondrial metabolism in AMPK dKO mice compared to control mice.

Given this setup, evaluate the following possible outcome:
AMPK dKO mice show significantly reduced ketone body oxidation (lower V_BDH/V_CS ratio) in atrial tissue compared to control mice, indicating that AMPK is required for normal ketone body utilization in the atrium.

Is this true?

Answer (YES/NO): NO